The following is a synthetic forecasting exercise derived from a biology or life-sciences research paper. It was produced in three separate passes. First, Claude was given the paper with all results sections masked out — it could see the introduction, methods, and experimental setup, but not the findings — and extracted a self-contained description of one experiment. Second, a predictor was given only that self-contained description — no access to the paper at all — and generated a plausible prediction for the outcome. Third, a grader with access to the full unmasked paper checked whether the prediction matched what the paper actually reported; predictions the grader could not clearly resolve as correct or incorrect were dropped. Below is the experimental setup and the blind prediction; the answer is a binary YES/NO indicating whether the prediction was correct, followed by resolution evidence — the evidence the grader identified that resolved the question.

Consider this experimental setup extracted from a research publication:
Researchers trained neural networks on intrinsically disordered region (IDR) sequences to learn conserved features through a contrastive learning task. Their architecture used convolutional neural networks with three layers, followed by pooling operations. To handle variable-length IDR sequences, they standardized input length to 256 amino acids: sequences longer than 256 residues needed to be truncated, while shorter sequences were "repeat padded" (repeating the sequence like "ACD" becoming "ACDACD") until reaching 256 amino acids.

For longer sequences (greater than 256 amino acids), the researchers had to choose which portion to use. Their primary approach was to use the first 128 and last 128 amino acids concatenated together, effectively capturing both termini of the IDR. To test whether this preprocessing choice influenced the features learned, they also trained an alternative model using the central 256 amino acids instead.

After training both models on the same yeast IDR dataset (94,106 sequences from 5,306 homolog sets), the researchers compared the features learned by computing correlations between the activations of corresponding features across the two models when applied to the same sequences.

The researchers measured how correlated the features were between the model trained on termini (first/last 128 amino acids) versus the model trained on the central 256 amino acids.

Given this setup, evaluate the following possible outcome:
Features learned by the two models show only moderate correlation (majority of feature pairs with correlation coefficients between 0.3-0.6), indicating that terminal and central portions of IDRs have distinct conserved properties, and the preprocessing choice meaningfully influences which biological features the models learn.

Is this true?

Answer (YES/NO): NO